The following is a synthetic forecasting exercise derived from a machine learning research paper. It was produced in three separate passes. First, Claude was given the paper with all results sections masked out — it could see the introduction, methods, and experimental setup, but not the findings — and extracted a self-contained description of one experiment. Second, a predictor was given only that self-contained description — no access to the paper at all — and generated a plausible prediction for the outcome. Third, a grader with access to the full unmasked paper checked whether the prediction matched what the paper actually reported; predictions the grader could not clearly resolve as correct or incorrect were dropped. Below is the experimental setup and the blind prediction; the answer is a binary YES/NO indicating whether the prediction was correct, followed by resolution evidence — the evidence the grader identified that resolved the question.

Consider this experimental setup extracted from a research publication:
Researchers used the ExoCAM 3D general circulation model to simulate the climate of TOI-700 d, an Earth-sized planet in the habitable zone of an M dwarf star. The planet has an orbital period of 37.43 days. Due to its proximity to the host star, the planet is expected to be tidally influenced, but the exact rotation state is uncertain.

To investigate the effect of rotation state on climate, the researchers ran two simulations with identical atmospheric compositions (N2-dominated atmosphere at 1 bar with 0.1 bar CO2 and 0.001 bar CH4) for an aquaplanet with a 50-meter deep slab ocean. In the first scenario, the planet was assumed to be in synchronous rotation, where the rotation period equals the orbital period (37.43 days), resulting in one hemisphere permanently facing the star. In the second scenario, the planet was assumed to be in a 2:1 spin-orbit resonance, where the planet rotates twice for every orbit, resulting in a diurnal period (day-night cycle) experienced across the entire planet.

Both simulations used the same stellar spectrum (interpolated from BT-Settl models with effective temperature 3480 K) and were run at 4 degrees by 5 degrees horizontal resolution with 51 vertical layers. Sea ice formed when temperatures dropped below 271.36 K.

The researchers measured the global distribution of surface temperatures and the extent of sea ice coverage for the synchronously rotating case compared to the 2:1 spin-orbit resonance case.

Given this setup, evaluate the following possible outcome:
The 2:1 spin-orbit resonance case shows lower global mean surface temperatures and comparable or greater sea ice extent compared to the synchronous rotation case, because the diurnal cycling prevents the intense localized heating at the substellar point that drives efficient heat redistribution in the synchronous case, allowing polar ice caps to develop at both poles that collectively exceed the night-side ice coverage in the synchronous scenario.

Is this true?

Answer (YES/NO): NO